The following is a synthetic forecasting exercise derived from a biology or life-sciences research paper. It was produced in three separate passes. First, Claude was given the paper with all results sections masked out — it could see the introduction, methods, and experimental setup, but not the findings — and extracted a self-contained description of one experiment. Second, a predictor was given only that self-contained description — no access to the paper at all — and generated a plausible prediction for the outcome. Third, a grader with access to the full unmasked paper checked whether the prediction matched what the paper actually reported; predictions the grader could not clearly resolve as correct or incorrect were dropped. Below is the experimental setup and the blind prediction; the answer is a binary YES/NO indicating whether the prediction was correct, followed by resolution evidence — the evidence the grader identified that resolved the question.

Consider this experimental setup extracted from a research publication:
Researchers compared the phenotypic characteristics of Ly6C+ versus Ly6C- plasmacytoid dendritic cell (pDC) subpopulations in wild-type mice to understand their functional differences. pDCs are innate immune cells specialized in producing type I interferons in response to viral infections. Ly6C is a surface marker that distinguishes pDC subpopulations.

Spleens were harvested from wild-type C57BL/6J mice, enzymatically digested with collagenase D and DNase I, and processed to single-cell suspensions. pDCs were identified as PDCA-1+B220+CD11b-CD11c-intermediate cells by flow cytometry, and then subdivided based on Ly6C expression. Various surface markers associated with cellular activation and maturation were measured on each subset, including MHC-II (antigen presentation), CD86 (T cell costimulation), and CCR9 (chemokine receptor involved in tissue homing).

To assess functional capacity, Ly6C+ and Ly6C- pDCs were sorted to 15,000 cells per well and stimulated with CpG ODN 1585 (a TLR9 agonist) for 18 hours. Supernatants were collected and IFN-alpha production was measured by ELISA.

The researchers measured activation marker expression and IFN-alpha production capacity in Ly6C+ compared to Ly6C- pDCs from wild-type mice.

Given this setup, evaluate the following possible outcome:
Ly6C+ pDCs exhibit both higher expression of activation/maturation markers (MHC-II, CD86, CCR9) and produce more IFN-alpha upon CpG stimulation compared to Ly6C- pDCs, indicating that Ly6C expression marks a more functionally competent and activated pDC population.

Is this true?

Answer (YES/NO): YES